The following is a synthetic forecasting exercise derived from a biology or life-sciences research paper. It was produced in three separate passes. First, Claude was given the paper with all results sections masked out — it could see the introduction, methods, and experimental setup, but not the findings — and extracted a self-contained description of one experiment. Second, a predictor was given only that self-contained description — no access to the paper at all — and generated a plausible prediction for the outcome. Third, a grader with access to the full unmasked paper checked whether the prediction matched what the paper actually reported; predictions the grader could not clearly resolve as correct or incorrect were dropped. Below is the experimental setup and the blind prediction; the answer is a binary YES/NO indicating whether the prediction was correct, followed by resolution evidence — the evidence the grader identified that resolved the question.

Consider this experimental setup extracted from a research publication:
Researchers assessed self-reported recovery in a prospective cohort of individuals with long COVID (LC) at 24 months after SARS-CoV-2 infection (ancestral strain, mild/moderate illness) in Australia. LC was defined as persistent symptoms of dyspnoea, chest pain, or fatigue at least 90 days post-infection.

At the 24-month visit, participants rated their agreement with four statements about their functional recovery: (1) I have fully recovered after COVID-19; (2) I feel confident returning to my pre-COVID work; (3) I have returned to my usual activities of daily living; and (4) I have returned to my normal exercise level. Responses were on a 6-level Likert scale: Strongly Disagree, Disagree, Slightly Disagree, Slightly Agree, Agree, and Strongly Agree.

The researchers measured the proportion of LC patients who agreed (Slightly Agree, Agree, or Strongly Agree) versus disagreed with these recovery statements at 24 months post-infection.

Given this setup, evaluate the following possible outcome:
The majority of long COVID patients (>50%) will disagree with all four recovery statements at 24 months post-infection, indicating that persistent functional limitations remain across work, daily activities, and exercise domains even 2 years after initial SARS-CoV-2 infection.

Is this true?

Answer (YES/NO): NO